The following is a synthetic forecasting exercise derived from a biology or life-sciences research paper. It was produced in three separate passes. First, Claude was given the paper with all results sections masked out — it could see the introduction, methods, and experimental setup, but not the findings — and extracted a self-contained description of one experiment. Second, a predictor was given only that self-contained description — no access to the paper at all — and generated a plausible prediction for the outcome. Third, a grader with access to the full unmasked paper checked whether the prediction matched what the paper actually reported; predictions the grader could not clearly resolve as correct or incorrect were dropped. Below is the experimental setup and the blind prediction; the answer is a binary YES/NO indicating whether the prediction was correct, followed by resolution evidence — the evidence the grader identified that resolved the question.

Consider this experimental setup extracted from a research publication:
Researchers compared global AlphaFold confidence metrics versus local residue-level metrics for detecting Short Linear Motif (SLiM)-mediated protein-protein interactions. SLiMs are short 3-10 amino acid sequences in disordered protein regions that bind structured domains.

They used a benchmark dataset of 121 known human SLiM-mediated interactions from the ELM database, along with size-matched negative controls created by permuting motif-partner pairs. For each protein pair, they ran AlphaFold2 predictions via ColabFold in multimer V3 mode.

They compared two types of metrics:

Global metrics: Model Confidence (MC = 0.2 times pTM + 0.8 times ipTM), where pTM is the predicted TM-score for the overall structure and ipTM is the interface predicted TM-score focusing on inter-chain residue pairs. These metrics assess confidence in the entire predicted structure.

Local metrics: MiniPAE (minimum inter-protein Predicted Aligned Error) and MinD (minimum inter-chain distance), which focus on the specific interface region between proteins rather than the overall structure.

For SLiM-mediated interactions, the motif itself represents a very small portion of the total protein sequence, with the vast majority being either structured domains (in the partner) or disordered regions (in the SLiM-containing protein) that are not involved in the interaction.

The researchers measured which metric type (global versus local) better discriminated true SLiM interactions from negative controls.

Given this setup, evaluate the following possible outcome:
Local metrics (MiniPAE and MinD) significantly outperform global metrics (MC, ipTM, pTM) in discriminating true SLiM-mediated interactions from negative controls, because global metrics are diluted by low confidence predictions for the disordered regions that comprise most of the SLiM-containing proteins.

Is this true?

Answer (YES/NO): NO